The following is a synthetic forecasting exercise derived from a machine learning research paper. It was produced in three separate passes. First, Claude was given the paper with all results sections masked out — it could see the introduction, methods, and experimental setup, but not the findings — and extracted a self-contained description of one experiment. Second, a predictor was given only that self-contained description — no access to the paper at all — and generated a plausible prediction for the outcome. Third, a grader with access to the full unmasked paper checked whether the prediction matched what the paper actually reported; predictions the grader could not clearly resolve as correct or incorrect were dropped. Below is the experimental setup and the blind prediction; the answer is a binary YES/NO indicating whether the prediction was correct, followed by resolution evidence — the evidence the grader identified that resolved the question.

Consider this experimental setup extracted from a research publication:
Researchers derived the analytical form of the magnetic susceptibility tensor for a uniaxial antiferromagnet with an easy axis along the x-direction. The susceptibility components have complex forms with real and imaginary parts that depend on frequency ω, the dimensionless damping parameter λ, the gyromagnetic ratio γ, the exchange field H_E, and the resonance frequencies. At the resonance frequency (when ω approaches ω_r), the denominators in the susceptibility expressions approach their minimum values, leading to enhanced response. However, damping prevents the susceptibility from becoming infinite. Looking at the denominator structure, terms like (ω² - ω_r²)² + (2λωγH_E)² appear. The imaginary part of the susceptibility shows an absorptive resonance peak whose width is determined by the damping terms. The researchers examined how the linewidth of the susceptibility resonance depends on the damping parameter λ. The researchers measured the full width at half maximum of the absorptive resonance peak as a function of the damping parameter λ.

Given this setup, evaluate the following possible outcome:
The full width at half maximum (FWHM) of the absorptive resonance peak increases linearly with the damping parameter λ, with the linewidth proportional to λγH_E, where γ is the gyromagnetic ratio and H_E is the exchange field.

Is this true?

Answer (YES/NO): NO